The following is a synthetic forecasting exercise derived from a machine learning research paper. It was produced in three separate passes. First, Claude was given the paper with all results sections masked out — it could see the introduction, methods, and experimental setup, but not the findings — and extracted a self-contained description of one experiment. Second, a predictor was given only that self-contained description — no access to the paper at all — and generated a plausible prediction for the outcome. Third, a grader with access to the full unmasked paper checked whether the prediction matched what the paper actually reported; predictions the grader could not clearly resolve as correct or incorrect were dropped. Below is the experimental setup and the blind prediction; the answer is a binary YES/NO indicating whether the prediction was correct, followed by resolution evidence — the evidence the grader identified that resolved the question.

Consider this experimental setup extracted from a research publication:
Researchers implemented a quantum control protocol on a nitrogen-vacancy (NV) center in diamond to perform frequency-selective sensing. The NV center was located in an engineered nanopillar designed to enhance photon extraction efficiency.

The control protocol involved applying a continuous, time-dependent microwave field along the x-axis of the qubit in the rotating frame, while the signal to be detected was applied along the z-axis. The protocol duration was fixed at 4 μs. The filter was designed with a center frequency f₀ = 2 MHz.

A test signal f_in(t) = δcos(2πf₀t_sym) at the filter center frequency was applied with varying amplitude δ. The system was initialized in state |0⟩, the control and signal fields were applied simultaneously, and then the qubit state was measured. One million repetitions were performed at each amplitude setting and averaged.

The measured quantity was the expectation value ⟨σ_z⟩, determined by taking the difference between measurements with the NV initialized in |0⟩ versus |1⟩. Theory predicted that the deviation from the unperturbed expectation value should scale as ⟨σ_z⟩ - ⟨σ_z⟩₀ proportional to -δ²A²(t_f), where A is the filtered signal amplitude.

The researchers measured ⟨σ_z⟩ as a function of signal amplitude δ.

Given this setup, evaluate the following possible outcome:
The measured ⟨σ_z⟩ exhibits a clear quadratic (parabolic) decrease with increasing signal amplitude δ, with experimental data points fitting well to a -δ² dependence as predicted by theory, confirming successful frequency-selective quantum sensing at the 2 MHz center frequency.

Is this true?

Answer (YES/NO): NO